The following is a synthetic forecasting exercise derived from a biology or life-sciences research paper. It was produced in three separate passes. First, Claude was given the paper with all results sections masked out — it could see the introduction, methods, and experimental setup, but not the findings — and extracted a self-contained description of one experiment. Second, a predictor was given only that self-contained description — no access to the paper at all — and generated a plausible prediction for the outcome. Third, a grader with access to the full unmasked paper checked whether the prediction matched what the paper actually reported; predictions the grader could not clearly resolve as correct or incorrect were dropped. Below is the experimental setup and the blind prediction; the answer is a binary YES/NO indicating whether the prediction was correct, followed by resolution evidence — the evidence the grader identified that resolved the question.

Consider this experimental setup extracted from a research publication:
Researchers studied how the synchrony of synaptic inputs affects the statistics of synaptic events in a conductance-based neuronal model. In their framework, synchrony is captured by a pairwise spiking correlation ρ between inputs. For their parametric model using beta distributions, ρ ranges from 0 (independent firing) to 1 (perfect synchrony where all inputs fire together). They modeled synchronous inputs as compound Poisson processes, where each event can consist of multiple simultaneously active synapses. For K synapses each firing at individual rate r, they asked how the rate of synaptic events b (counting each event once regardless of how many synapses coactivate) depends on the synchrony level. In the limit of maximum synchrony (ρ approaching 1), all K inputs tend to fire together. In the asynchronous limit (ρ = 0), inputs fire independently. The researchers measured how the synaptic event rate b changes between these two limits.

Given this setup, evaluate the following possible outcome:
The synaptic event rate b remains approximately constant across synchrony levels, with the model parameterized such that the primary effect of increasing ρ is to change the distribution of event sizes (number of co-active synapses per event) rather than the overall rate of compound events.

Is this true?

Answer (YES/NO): NO